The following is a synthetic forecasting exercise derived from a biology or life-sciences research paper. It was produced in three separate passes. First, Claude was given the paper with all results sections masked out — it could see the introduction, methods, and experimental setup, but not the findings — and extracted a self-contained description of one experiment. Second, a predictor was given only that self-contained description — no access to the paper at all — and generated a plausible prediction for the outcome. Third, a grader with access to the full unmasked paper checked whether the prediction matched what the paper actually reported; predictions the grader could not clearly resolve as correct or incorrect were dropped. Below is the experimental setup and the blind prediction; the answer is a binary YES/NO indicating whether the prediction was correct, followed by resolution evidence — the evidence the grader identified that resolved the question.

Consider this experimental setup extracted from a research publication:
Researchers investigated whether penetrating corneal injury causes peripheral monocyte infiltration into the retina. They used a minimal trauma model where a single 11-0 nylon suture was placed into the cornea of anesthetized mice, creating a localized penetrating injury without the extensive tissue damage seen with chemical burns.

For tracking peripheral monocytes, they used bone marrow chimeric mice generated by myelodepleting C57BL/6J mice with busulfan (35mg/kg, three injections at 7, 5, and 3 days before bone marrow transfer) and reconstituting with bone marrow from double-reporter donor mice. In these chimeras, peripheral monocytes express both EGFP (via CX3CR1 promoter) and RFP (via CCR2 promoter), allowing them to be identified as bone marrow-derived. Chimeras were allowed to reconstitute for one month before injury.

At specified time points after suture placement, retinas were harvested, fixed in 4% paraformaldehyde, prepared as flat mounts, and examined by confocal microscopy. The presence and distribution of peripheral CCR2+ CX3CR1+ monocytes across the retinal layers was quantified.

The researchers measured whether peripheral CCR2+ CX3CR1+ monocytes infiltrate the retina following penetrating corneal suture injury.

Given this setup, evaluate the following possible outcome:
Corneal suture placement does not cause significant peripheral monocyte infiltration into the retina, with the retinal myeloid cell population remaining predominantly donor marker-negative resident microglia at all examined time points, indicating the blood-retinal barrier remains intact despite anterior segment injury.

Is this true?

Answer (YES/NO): NO